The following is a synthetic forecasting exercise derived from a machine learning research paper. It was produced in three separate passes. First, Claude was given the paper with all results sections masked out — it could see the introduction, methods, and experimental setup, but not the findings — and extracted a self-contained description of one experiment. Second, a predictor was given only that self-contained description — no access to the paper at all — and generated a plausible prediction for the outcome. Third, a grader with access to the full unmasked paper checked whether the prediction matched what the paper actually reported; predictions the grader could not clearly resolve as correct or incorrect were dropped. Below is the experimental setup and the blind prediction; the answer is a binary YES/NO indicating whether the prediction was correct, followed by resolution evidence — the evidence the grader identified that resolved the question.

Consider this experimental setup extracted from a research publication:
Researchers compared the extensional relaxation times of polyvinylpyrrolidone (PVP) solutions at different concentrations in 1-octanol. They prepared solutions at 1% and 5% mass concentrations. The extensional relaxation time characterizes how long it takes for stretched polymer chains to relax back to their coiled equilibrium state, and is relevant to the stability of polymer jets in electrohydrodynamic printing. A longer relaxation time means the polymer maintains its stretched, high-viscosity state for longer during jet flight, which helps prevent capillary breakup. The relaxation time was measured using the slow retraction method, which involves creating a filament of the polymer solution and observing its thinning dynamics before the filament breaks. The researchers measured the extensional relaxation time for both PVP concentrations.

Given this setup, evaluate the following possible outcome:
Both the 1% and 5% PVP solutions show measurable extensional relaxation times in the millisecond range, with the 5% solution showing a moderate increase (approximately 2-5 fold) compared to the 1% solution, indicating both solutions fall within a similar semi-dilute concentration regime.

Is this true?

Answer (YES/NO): NO